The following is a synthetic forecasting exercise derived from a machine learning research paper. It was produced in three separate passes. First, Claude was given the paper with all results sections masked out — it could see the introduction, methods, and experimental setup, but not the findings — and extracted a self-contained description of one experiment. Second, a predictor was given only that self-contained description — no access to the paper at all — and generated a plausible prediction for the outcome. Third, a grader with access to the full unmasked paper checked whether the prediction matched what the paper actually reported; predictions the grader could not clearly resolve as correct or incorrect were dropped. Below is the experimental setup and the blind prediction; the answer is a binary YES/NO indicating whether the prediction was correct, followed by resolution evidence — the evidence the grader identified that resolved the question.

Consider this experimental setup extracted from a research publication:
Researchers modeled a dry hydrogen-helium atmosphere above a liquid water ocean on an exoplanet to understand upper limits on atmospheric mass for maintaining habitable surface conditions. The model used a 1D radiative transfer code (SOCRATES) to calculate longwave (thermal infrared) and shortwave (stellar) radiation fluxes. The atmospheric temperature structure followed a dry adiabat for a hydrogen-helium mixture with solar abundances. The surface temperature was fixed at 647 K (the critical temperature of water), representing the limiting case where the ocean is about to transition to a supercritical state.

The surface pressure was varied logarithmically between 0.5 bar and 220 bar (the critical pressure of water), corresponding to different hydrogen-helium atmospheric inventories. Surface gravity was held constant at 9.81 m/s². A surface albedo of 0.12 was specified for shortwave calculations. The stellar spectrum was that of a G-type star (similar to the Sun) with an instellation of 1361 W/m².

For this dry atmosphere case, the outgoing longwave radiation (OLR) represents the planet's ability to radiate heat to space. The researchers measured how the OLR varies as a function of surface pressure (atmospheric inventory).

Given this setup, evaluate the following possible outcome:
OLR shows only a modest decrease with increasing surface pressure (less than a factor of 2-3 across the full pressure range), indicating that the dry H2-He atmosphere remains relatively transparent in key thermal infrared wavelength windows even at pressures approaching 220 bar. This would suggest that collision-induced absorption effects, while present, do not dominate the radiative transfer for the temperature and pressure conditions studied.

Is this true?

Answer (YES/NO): NO